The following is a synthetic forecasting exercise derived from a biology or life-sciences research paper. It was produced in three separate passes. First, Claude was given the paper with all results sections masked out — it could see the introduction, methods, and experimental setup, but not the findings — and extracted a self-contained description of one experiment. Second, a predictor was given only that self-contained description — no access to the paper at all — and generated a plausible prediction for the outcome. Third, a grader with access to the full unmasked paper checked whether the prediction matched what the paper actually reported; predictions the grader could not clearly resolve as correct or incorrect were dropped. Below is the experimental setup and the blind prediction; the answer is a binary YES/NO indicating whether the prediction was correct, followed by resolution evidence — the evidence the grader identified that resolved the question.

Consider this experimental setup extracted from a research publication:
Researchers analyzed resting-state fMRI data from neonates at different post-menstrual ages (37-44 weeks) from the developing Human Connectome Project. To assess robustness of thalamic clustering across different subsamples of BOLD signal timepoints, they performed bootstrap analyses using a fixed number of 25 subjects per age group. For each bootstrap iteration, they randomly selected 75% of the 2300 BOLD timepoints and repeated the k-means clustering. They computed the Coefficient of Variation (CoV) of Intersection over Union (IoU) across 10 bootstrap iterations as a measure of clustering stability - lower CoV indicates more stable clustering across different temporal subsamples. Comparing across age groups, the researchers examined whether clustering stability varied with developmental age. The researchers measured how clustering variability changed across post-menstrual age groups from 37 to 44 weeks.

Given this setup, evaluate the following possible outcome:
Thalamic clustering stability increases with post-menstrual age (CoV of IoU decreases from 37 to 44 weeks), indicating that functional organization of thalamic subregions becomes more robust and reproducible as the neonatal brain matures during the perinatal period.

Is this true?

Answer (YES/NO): YES